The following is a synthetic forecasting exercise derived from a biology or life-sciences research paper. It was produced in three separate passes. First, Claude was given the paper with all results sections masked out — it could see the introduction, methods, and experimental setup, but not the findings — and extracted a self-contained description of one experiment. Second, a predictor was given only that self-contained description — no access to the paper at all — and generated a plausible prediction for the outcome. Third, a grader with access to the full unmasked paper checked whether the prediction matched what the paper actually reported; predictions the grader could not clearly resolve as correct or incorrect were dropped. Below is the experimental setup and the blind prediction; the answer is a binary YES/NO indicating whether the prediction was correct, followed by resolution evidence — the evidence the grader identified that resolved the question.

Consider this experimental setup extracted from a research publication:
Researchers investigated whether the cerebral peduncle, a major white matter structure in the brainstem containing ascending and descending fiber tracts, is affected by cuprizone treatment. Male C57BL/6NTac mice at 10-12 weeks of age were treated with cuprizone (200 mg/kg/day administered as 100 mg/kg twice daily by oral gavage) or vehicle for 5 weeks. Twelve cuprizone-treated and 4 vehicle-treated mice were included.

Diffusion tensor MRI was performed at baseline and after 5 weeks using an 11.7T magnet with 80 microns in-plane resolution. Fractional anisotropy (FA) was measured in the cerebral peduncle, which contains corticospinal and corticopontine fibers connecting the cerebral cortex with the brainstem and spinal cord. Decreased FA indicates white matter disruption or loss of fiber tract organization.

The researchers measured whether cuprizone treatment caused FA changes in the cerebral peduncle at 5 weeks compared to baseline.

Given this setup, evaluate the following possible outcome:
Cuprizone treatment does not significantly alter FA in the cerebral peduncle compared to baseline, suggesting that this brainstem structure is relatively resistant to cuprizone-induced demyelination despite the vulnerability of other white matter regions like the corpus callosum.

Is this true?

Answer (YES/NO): YES